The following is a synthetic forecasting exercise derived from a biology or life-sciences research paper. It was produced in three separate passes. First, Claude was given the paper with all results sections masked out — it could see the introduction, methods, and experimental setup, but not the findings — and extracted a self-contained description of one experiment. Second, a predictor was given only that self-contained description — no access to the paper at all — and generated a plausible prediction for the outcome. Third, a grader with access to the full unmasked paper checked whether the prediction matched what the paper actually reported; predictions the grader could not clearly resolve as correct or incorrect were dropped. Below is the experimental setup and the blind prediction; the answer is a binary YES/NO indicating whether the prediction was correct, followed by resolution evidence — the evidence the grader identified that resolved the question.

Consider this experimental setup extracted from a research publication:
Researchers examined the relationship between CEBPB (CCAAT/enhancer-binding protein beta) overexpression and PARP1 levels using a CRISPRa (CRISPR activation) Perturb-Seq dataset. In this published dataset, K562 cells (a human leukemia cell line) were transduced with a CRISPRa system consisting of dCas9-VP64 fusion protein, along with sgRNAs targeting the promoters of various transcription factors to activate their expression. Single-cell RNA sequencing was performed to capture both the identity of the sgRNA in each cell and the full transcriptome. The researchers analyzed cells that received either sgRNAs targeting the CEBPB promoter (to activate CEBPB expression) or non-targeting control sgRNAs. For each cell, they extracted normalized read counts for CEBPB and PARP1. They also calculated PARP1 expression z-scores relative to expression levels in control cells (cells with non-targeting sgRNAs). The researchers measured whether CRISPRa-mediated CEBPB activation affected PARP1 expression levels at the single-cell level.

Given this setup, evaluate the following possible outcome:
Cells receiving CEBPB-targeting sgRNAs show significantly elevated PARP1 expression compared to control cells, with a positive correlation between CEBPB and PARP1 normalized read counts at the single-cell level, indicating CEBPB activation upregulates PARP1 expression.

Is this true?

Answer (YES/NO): NO